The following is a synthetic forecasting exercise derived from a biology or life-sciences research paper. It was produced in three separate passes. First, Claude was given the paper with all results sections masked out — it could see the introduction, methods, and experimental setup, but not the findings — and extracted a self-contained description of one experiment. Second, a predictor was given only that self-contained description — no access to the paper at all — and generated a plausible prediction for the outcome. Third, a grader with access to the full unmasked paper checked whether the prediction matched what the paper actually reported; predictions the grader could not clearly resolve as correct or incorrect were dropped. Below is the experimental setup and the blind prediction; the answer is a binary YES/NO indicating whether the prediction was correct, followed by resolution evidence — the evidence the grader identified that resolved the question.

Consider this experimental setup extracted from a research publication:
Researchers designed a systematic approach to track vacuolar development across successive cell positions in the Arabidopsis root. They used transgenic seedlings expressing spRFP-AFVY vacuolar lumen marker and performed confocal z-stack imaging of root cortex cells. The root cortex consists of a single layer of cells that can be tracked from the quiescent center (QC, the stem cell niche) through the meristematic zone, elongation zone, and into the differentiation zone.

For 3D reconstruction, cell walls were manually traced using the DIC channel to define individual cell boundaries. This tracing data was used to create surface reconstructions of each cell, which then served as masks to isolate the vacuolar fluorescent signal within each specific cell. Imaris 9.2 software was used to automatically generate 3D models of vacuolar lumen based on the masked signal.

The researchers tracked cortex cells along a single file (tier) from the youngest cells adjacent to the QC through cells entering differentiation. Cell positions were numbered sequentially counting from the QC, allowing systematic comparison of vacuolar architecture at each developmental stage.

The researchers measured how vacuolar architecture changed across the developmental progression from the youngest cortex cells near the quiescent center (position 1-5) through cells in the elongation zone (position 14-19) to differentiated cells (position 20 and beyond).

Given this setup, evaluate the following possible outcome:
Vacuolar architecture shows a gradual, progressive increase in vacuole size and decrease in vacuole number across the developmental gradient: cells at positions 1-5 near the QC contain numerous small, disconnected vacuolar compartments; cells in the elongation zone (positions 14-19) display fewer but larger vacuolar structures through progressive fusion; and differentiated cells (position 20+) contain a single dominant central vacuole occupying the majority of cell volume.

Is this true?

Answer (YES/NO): NO